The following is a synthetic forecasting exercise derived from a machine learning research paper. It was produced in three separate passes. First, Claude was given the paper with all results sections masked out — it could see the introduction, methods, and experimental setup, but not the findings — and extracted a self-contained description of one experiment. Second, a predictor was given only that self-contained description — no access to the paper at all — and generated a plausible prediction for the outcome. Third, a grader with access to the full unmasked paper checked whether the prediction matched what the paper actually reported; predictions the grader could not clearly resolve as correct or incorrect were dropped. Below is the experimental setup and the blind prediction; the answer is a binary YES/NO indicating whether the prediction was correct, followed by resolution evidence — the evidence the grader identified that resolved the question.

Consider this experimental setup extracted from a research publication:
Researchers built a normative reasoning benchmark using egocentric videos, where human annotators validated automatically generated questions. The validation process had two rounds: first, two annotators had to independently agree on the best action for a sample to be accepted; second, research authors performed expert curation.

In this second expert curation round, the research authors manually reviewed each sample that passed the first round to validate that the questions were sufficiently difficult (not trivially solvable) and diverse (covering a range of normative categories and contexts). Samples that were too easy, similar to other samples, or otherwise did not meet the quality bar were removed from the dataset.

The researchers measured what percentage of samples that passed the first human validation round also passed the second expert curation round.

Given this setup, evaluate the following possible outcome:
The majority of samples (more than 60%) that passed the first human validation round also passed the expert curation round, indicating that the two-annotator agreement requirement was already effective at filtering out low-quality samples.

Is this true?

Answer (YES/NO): YES